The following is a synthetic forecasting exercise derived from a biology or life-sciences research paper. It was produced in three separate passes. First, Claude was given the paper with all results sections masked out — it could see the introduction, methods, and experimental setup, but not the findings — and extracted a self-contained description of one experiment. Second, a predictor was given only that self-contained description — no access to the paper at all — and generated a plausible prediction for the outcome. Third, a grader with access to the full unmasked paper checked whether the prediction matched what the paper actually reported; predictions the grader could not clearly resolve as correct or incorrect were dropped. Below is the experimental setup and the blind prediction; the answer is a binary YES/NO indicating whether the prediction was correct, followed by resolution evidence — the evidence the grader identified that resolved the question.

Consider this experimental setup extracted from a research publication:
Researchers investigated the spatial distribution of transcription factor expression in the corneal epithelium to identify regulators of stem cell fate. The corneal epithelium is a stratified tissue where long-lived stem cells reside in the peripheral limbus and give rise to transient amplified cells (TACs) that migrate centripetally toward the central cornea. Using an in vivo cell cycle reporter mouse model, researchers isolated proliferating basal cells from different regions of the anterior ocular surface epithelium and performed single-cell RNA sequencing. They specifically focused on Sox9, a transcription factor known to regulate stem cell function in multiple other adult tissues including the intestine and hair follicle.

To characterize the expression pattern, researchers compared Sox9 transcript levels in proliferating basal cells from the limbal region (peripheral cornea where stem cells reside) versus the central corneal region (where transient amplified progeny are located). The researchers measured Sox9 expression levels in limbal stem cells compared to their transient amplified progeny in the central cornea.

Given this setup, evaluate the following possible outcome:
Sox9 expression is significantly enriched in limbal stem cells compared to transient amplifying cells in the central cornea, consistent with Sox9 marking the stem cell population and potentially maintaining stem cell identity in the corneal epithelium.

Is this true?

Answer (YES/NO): YES